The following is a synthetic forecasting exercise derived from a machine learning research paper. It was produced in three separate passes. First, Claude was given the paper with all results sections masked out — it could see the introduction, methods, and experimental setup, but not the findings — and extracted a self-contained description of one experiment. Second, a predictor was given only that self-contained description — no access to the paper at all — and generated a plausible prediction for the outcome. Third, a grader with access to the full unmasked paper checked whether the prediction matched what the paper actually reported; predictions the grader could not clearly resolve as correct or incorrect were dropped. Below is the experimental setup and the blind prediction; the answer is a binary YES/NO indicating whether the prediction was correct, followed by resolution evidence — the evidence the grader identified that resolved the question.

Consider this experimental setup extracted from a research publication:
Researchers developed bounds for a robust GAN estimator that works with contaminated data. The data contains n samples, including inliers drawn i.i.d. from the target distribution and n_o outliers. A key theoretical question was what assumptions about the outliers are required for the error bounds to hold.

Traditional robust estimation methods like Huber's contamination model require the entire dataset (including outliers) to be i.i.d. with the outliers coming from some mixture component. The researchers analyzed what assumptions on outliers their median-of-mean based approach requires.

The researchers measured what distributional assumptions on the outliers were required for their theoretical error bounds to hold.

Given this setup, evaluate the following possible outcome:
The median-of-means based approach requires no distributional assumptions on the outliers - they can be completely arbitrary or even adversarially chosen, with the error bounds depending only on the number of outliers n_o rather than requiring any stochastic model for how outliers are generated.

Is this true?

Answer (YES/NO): YES